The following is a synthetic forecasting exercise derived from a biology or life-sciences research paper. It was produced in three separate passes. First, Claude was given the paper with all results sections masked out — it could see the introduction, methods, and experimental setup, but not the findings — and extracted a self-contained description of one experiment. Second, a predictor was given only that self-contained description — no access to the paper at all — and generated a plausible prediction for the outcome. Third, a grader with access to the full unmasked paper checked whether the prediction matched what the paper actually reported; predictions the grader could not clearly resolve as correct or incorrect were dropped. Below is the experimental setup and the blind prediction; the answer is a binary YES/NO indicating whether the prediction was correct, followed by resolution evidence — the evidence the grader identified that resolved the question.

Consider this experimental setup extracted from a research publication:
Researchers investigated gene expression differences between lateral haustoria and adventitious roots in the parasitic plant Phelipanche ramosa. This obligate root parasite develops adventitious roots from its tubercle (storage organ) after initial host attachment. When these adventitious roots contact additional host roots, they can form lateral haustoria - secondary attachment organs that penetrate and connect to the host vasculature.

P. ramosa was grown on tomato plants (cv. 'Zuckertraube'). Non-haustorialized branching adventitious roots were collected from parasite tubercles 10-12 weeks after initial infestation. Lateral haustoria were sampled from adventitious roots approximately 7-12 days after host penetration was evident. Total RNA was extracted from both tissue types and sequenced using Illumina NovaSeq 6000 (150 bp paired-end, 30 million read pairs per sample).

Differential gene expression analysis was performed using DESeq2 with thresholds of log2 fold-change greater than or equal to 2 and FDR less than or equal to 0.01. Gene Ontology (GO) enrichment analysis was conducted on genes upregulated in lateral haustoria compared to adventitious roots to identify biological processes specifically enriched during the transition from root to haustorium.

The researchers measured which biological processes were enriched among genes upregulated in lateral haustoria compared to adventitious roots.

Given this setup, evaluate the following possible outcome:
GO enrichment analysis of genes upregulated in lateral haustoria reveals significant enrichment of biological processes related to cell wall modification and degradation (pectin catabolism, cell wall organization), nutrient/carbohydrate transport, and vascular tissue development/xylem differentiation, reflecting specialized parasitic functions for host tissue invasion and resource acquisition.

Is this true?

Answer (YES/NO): NO